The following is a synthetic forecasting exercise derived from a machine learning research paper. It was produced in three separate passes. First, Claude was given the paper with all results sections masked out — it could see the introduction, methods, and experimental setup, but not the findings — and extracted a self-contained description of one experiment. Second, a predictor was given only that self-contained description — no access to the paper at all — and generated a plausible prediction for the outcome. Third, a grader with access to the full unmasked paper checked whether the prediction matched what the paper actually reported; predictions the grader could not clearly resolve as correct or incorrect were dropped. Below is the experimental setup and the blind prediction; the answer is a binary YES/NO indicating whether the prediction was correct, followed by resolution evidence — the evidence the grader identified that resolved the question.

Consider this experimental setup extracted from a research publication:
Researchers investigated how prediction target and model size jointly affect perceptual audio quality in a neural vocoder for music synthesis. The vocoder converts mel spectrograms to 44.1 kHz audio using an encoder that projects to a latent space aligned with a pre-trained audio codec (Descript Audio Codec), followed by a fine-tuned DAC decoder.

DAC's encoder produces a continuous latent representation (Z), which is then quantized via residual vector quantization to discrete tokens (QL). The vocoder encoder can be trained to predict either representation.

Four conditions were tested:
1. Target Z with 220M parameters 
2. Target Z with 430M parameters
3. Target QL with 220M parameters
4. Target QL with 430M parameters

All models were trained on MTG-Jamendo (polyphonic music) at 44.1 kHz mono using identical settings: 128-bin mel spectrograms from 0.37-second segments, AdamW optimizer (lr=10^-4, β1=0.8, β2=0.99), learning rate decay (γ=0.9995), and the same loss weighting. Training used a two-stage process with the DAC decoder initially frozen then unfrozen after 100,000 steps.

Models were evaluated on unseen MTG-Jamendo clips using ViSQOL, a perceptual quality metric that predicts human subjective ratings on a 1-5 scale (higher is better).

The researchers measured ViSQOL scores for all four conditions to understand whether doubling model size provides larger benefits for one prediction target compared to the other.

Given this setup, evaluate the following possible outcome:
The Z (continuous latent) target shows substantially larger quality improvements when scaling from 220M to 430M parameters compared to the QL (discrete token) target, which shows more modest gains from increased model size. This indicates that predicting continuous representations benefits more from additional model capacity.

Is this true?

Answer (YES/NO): NO